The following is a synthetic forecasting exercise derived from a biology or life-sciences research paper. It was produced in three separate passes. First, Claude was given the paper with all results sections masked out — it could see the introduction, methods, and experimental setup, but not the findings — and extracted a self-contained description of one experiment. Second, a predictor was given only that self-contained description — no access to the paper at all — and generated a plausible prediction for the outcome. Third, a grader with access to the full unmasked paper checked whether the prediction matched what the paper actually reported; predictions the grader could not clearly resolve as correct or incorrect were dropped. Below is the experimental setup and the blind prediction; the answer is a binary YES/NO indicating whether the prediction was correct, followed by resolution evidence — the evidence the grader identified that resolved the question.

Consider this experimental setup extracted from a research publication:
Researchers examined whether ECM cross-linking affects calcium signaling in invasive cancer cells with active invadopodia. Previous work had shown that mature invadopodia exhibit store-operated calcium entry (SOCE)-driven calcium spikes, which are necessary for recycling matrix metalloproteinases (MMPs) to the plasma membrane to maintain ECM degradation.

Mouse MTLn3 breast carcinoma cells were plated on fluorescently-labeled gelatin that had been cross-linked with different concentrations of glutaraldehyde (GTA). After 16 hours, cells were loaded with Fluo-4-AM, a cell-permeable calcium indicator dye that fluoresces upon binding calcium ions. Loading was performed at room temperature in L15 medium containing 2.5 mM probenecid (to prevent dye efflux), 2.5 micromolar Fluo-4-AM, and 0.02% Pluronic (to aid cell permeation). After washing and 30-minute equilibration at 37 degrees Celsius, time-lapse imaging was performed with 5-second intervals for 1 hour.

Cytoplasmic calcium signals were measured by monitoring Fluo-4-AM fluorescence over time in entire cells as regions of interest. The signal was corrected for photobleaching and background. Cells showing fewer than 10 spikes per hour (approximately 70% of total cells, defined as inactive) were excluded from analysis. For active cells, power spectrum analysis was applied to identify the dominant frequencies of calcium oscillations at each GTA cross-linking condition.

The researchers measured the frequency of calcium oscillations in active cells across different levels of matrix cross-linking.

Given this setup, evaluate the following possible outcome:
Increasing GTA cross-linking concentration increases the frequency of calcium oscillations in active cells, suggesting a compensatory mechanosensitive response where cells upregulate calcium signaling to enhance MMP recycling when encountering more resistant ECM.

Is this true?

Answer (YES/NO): NO